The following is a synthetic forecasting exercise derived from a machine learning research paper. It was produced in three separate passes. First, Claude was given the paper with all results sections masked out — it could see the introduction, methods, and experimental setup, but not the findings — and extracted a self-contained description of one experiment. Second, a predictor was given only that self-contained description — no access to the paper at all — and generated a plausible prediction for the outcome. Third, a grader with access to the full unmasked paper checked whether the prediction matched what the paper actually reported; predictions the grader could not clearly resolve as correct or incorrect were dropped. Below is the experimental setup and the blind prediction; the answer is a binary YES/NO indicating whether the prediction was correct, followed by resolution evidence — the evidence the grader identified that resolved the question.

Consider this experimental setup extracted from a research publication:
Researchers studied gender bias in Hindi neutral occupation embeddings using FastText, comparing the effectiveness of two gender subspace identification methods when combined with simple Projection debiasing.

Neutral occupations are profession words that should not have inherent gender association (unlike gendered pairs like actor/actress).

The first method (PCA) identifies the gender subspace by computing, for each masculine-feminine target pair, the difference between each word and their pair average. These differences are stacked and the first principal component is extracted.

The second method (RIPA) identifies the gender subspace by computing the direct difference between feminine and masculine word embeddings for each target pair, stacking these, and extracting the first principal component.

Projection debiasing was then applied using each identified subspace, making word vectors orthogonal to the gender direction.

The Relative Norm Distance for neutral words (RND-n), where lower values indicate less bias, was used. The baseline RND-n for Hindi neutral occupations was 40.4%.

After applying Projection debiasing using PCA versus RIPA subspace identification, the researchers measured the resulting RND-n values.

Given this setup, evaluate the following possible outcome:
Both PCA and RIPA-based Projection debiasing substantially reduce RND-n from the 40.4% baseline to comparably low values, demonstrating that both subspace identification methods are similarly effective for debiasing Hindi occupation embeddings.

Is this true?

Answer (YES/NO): NO